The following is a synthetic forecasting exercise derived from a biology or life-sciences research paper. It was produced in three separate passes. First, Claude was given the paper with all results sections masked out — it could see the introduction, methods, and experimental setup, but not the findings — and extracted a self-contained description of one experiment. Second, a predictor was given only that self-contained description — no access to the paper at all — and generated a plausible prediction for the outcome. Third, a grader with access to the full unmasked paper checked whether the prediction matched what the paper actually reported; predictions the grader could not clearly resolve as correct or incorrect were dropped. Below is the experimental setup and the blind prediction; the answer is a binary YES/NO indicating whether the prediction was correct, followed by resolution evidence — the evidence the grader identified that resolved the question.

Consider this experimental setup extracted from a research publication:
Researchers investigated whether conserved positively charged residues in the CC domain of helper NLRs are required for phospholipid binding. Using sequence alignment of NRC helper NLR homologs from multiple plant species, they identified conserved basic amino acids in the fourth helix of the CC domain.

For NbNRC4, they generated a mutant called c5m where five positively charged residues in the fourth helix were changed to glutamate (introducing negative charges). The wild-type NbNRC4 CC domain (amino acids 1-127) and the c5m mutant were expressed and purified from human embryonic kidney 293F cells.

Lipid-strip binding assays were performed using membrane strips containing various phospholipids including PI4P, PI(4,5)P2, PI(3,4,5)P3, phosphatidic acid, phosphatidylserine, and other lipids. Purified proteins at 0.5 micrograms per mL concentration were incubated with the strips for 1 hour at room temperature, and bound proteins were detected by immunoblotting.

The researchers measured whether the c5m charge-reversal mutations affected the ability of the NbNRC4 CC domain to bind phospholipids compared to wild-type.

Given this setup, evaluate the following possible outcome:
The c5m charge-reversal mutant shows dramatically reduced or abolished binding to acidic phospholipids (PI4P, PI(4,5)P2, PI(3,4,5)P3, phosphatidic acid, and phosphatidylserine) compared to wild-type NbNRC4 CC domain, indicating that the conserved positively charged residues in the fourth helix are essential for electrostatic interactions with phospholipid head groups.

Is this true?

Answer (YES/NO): YES